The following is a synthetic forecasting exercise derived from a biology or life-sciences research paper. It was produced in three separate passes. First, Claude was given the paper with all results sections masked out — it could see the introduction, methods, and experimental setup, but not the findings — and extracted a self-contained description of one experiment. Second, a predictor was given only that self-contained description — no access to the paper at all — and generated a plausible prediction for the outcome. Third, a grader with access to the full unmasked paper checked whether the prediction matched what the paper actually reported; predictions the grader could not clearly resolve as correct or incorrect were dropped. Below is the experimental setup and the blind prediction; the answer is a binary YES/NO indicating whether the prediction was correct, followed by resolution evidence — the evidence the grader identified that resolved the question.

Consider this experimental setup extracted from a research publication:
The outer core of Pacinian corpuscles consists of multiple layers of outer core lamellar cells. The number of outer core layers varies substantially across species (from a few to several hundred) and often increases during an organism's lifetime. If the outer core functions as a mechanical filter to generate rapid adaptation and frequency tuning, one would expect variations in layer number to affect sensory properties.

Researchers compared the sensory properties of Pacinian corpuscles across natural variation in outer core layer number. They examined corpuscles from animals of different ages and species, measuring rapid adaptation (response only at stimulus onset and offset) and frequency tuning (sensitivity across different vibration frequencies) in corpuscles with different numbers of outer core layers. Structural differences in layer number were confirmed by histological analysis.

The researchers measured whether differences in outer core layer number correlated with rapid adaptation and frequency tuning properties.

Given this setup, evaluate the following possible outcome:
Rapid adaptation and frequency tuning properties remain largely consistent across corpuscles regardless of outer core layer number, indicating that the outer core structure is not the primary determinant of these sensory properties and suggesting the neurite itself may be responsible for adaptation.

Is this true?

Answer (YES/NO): YES